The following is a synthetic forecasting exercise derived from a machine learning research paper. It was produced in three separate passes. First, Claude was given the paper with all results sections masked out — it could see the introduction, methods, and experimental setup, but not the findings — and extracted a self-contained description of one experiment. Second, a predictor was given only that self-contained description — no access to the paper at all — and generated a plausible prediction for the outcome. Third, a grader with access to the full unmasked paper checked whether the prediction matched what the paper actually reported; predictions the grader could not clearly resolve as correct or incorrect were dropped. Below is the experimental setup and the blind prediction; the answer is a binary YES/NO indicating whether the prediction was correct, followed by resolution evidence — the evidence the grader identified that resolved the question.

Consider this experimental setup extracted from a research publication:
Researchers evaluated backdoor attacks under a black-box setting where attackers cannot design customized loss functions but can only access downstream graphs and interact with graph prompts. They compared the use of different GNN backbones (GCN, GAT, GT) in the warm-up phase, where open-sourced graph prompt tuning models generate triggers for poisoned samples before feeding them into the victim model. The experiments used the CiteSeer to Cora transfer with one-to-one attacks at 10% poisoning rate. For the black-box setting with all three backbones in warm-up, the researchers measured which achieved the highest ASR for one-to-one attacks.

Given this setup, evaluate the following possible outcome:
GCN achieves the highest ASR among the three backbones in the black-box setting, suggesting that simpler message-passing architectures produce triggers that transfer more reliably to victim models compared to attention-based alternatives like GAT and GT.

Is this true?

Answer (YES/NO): NO